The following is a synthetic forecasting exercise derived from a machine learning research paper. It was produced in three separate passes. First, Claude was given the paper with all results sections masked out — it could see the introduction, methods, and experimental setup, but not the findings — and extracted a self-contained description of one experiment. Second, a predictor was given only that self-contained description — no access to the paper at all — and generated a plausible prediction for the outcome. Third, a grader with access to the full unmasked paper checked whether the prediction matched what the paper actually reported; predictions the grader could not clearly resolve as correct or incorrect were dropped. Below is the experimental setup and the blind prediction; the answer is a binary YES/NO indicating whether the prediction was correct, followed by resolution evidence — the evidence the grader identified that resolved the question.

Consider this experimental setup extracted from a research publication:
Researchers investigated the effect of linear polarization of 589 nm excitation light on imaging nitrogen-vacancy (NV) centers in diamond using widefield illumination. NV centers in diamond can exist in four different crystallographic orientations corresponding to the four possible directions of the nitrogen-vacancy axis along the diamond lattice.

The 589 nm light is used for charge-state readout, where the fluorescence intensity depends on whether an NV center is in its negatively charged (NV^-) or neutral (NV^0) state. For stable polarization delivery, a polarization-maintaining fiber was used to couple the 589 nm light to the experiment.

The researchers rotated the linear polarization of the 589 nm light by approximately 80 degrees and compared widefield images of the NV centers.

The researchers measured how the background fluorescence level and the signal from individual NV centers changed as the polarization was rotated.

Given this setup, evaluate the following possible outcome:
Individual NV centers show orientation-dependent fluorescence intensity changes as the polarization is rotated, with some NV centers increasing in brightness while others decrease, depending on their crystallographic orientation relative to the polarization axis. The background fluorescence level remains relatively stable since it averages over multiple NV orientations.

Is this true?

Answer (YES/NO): YES